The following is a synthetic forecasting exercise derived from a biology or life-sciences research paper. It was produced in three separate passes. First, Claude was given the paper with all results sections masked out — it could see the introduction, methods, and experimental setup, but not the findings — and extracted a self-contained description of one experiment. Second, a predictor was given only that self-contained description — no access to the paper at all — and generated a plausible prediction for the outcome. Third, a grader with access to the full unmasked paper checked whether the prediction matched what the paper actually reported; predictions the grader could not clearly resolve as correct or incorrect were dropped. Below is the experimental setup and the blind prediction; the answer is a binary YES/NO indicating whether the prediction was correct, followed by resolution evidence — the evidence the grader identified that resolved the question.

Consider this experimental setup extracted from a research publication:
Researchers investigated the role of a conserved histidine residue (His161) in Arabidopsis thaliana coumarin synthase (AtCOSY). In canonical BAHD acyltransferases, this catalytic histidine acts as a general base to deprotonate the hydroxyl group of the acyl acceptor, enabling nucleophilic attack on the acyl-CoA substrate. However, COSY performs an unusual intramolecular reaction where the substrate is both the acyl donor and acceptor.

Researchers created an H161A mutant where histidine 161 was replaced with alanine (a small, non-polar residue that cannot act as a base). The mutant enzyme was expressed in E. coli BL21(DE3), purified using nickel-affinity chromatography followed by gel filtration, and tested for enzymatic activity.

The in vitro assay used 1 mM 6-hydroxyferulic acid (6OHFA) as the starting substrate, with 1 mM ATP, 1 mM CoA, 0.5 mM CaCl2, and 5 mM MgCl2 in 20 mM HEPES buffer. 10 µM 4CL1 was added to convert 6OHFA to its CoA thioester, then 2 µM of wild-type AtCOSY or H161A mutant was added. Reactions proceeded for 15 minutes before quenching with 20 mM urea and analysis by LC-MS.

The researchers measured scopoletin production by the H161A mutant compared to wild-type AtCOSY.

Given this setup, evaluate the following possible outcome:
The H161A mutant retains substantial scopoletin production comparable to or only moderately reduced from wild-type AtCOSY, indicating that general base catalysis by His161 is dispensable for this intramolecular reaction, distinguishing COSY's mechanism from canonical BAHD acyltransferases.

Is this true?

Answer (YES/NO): YES